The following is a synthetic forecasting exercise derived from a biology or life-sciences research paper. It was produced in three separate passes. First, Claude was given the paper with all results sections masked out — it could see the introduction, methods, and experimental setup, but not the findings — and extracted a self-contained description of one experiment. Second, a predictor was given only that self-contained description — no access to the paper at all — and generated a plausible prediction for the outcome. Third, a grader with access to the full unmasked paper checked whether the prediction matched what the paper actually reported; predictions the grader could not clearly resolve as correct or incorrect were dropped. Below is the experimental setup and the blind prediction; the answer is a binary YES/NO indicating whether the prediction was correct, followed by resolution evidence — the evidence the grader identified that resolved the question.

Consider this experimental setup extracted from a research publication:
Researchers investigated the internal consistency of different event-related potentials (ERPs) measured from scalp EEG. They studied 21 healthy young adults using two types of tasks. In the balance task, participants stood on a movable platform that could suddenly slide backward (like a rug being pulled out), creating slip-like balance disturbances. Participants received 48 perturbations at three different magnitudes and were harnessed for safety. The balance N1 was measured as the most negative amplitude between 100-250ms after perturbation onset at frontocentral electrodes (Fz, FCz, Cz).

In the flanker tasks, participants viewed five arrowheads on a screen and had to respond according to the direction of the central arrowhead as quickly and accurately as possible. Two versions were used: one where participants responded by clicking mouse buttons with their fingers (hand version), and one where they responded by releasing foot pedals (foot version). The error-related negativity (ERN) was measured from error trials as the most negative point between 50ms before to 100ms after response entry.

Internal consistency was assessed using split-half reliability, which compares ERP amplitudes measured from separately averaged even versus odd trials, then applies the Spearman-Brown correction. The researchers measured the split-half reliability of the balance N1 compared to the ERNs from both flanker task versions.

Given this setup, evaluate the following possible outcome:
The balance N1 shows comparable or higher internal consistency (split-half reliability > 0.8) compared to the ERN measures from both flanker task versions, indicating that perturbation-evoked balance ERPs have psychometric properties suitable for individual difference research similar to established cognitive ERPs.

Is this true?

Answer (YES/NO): YES